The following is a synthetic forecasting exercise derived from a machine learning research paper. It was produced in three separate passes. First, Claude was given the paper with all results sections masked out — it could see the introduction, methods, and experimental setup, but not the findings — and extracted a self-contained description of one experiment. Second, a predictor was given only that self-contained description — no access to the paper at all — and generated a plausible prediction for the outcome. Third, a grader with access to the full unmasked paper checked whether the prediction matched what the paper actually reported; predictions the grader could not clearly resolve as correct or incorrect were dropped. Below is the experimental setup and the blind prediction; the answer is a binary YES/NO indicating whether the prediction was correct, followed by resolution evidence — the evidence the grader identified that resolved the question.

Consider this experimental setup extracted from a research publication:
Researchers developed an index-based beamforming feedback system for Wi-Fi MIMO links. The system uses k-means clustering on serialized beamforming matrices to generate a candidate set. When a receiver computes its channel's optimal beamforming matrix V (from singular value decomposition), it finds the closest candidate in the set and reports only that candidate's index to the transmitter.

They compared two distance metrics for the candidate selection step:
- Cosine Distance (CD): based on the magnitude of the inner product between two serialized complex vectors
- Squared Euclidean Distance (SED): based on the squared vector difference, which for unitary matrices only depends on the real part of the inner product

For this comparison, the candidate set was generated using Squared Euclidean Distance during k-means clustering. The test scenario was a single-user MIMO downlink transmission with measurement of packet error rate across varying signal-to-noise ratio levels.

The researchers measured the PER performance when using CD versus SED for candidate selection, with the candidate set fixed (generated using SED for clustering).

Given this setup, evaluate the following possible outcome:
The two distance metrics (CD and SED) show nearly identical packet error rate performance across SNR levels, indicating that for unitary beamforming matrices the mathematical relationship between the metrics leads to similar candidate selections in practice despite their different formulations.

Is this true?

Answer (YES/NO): NO